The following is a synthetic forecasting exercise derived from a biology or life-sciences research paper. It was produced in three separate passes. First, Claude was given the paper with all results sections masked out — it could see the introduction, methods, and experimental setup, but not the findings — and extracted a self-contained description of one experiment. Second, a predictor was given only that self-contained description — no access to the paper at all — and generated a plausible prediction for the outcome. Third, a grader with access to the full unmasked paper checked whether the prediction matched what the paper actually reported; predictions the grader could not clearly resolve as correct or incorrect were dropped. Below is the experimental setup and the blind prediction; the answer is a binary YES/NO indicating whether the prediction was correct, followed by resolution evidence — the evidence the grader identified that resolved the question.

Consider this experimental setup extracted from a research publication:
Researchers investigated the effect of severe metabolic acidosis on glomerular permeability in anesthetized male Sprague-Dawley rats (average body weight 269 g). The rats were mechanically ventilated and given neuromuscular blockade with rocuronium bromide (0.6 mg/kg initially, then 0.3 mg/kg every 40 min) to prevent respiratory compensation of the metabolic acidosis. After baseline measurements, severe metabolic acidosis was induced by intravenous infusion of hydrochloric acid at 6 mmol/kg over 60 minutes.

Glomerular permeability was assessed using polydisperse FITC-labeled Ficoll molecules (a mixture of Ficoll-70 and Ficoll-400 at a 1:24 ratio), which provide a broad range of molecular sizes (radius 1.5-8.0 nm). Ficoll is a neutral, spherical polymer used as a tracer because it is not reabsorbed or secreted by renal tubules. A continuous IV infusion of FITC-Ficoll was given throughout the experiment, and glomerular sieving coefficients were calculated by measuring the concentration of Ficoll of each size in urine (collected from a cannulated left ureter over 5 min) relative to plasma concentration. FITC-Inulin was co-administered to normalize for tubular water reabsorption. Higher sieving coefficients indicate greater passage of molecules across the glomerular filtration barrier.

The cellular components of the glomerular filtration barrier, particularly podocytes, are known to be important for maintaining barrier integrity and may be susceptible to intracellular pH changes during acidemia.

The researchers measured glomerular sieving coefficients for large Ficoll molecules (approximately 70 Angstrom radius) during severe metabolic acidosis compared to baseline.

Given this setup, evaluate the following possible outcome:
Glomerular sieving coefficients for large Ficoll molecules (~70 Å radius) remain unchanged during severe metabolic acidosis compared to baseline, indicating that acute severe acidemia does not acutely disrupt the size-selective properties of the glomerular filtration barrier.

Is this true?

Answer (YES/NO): YES